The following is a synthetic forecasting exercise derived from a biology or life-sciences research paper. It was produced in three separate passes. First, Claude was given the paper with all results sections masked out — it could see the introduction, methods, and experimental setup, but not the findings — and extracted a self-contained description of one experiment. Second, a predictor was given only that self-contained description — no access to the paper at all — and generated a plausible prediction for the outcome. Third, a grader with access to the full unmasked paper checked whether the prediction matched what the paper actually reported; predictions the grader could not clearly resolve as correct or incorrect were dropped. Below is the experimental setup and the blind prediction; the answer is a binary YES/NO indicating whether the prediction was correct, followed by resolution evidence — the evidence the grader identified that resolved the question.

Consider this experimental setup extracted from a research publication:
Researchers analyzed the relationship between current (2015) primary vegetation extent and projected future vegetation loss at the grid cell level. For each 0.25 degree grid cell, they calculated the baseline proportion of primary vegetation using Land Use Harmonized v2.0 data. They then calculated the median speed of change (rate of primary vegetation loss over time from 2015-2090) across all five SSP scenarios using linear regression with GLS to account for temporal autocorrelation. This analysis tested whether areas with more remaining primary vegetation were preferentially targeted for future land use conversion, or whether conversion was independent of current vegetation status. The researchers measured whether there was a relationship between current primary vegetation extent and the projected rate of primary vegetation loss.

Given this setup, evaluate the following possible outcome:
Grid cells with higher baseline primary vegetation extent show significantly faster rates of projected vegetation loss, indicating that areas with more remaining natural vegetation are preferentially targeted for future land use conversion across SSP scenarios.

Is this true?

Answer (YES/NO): YES